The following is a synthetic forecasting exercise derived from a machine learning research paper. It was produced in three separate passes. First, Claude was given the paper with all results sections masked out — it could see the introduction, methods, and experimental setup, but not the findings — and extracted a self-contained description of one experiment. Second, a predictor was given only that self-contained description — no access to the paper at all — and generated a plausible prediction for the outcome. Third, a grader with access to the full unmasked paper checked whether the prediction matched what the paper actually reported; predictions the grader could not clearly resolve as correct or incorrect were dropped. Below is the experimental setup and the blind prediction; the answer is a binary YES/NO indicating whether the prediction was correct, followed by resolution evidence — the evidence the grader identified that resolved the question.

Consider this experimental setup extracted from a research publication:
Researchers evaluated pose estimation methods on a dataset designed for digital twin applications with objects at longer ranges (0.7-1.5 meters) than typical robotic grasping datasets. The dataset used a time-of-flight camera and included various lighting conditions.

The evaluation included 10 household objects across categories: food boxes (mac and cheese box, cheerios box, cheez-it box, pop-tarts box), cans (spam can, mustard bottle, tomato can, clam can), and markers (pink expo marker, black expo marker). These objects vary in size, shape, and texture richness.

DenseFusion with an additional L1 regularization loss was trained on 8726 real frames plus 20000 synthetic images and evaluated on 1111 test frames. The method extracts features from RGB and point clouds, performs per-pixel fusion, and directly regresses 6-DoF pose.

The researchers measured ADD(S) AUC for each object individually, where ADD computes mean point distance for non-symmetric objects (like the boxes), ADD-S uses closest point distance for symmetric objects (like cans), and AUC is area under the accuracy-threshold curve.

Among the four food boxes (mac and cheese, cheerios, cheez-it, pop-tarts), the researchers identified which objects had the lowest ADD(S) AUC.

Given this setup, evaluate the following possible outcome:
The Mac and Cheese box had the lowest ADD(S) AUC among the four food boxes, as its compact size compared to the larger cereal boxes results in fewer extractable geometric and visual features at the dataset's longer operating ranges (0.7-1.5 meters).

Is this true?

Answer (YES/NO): NO